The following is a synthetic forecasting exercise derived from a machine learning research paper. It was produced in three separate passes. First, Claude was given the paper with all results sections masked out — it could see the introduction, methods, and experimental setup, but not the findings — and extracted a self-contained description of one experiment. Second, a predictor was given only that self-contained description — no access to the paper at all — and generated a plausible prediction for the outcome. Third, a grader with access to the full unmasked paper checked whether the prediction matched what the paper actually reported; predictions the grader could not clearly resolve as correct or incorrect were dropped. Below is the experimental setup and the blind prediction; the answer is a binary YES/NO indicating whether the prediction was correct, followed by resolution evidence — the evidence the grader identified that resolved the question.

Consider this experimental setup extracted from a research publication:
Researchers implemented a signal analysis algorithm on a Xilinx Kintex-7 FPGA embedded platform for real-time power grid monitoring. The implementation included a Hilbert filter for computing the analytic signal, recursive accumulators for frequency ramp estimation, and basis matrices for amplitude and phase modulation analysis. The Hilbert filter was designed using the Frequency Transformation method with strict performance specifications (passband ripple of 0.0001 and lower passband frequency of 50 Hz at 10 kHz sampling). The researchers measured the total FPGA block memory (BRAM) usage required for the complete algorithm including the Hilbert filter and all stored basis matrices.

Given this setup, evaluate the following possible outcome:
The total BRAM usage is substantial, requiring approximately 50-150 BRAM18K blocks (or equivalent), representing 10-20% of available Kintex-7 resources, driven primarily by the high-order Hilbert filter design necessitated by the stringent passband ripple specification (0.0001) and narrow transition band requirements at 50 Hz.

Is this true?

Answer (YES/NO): NO